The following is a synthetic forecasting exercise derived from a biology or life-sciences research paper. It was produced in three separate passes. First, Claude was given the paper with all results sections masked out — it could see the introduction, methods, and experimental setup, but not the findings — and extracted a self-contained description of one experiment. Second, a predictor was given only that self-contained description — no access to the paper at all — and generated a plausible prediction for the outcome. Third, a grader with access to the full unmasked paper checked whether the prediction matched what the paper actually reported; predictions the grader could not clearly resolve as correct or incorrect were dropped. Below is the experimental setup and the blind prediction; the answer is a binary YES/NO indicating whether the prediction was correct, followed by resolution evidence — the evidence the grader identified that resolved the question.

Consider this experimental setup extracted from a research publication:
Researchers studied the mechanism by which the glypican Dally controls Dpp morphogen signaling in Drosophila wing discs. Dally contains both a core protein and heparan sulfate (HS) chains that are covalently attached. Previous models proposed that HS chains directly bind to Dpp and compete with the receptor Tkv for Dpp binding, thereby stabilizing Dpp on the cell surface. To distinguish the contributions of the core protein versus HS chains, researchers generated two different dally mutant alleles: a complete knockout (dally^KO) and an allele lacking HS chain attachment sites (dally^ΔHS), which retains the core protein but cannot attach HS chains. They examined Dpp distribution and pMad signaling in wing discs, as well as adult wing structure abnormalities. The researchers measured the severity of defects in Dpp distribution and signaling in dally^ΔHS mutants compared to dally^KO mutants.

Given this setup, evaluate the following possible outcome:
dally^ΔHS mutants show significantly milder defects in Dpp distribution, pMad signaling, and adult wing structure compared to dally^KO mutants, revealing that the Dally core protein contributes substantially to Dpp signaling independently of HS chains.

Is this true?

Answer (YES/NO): NO